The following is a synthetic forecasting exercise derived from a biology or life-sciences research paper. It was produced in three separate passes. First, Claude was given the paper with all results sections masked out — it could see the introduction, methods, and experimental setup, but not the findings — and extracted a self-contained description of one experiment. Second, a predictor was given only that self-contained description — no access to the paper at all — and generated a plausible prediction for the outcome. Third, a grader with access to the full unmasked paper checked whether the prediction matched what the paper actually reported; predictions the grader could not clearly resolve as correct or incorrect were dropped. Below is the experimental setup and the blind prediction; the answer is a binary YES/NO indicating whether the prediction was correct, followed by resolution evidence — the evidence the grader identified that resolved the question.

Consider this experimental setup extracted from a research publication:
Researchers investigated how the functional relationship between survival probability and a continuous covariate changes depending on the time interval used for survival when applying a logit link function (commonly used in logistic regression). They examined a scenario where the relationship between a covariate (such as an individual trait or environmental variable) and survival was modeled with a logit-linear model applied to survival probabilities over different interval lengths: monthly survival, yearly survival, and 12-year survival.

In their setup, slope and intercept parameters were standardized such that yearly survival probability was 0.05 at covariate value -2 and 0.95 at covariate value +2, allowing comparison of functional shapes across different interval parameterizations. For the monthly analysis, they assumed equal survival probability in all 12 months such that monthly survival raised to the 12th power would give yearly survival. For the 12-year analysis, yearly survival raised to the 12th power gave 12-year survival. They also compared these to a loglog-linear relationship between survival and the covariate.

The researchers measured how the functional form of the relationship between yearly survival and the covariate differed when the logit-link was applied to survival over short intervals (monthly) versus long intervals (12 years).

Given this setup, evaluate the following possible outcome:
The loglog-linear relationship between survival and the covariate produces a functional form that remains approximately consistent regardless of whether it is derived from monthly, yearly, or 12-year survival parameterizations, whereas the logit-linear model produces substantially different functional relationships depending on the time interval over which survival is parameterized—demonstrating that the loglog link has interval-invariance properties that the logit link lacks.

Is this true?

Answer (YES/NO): YES